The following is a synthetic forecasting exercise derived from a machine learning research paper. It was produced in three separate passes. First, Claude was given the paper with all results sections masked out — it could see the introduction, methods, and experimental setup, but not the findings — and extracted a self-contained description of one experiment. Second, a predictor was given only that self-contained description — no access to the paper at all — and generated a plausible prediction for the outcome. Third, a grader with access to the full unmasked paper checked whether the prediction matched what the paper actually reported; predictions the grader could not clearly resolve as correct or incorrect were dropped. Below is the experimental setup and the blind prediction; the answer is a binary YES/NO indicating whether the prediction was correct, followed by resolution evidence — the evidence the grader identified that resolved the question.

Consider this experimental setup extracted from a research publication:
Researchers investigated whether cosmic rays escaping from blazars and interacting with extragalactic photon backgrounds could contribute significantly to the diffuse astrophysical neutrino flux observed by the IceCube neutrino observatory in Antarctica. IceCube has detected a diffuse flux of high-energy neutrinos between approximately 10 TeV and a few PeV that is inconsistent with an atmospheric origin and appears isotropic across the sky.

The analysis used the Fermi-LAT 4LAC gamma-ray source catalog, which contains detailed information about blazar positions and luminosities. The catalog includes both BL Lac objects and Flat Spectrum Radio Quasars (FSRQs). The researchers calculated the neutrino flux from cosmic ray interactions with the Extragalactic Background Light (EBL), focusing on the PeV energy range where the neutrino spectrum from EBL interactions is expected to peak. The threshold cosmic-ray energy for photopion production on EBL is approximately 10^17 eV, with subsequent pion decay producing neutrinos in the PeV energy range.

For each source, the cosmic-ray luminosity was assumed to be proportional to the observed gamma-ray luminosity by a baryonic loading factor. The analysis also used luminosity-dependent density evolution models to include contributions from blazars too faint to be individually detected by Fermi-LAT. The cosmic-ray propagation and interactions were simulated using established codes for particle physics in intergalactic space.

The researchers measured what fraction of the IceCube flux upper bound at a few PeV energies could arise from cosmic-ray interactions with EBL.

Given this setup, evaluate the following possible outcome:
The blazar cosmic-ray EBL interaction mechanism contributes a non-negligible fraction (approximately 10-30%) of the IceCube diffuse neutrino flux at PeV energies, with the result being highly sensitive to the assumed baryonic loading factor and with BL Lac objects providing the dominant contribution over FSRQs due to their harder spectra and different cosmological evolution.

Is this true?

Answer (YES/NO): NO